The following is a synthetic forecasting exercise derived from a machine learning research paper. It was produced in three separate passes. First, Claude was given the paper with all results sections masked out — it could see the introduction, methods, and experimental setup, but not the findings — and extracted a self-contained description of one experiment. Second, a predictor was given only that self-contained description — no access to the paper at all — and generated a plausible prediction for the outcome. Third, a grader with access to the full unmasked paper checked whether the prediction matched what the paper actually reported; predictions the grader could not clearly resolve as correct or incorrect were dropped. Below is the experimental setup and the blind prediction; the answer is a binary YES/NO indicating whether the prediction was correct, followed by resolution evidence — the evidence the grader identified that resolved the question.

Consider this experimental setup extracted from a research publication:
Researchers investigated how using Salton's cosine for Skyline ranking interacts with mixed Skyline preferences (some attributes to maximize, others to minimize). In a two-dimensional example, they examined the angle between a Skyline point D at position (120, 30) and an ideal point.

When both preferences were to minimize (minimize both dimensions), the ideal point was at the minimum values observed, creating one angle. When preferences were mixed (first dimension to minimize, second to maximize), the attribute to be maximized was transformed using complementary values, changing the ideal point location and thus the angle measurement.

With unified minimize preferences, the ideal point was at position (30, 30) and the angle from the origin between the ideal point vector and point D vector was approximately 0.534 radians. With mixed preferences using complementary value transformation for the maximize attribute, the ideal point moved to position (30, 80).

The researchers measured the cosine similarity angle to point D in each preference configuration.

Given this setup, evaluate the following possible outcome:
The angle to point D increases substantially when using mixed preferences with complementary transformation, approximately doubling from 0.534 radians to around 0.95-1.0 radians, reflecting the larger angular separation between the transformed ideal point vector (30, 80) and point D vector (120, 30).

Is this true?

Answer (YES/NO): NO